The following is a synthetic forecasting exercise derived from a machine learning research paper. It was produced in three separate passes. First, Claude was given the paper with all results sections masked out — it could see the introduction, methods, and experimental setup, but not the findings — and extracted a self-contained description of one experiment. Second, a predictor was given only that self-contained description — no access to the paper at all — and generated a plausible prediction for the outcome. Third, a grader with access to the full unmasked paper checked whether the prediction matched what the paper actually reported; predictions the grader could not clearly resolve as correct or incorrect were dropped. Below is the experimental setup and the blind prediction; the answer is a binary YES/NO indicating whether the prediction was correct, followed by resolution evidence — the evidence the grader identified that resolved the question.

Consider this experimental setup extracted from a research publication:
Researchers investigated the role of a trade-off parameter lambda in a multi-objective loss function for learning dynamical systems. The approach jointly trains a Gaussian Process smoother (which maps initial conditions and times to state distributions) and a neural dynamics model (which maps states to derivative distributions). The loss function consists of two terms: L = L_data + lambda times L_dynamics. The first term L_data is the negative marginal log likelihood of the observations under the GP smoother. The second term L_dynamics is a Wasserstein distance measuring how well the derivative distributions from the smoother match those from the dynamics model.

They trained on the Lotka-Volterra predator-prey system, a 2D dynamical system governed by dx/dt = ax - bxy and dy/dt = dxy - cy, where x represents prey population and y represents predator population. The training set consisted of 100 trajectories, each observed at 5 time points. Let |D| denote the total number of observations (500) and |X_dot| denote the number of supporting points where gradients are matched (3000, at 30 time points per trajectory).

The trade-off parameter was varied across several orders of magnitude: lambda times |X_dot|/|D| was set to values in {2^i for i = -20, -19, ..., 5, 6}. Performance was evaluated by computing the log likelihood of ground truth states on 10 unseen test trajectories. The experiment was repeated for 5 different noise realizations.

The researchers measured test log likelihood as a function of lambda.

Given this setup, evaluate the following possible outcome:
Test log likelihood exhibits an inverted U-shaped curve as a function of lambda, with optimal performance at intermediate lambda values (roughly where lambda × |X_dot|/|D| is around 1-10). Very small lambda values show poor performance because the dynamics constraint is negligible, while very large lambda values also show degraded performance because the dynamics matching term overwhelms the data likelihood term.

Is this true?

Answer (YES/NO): YES